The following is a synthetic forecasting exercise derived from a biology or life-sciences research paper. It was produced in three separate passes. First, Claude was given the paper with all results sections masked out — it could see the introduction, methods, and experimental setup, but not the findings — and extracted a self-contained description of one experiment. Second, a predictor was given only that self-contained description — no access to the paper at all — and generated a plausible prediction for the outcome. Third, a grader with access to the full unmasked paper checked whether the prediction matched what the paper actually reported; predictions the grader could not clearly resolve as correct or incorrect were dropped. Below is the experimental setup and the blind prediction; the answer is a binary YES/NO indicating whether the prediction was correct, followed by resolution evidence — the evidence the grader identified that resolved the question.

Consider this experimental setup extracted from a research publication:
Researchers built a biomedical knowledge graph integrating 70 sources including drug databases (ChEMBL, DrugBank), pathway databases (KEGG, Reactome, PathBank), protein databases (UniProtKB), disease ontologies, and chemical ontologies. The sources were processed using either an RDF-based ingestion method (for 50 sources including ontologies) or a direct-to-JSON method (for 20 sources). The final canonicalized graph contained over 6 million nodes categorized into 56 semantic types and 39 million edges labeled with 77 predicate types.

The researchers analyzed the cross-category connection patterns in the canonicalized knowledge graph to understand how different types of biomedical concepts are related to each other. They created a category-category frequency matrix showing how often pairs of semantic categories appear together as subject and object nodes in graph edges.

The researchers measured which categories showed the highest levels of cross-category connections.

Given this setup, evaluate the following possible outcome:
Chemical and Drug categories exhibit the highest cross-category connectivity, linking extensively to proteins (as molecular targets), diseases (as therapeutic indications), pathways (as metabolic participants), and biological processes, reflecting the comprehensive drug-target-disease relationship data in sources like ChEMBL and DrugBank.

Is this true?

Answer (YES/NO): NO